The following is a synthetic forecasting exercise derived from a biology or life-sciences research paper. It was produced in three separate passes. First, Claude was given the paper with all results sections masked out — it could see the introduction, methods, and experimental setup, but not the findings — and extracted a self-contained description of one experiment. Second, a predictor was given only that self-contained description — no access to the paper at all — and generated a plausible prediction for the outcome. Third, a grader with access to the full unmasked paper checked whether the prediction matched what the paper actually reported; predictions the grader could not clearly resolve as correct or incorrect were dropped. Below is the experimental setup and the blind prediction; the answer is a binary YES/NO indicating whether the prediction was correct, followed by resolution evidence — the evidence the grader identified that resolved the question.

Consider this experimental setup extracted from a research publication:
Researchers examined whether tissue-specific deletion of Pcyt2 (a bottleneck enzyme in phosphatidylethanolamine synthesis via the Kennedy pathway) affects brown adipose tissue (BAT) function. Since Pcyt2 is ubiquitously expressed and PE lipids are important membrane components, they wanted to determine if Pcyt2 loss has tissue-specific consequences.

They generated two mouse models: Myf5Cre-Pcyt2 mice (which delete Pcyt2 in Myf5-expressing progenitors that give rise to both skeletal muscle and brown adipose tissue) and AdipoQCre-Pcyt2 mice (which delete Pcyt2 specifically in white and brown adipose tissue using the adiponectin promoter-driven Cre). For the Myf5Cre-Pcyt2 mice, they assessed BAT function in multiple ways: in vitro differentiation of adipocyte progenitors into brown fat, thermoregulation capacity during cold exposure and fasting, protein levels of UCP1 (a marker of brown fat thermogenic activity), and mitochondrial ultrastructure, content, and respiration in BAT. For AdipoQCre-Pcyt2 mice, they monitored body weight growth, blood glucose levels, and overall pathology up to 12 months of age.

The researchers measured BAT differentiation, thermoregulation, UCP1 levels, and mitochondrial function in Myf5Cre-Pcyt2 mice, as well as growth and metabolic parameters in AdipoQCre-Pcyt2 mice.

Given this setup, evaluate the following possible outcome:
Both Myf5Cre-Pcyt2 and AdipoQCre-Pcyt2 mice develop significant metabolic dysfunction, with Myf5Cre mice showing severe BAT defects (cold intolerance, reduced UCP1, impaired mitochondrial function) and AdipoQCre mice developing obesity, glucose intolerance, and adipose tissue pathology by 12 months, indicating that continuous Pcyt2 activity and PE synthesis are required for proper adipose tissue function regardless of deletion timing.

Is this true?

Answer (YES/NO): NO